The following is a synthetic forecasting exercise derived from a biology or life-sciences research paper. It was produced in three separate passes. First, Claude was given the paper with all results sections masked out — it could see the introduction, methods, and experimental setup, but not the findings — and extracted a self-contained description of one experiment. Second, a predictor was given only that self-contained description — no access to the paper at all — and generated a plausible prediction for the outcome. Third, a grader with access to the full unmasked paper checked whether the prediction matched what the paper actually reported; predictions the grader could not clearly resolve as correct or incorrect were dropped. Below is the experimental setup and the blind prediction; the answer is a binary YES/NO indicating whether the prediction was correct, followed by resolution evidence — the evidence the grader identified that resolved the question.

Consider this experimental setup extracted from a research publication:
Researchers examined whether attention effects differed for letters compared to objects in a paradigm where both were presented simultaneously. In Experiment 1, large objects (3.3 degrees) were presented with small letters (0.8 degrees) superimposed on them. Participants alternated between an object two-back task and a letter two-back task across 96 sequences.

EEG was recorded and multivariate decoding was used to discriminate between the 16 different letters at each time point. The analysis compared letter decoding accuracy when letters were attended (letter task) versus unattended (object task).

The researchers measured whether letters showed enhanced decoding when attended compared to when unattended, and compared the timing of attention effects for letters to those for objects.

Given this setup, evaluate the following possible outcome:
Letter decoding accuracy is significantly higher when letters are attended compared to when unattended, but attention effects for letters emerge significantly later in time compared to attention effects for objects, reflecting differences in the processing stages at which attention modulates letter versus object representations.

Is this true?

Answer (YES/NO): NO